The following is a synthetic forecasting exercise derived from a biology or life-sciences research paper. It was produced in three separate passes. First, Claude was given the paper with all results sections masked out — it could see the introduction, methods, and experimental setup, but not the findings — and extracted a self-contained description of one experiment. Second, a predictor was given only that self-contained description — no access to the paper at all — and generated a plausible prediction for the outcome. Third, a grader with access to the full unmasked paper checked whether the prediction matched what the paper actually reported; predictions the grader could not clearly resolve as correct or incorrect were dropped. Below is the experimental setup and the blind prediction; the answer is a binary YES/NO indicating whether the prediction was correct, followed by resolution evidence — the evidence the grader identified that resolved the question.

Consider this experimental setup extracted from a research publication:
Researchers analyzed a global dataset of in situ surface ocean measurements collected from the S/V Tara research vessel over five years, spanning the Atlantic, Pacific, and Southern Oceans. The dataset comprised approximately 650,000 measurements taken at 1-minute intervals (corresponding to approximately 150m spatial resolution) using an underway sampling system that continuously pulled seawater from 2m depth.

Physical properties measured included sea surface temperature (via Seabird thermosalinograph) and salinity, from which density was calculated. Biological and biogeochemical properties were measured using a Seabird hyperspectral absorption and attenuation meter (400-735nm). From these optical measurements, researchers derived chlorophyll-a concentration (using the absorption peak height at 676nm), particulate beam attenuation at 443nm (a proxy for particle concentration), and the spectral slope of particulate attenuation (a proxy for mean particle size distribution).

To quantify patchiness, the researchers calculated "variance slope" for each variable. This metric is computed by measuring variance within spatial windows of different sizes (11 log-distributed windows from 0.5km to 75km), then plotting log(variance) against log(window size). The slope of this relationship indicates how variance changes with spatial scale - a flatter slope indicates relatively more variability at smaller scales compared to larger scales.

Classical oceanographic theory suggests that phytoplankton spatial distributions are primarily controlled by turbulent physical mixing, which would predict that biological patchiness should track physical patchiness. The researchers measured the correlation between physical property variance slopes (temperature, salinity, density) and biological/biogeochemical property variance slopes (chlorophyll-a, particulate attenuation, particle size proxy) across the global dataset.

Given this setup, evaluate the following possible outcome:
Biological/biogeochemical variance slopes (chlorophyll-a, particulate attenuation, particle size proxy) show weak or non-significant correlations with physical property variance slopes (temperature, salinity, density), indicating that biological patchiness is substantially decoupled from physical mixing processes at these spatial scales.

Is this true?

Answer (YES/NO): YES